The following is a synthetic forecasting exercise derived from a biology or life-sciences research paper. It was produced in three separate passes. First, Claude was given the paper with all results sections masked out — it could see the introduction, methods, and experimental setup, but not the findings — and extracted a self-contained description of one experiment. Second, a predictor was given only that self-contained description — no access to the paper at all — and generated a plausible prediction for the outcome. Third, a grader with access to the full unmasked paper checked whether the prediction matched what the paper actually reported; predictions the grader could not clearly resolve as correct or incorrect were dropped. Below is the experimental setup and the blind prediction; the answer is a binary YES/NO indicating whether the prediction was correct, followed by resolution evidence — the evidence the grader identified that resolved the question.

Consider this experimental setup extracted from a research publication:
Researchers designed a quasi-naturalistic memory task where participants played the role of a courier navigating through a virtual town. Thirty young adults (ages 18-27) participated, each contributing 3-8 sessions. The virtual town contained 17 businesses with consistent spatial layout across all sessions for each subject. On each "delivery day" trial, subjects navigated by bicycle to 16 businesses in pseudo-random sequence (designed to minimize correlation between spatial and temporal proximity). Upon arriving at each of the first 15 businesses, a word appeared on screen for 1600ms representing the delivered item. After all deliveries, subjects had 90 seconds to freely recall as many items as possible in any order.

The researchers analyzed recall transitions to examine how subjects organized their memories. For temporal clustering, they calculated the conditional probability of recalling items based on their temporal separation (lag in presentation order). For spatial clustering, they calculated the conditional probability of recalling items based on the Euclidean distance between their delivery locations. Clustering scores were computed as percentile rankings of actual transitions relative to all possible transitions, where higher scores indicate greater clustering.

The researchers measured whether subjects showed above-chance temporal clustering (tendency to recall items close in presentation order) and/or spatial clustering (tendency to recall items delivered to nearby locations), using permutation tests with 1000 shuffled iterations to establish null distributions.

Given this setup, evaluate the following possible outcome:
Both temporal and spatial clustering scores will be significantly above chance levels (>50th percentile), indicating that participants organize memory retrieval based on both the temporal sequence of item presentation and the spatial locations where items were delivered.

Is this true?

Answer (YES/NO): YES